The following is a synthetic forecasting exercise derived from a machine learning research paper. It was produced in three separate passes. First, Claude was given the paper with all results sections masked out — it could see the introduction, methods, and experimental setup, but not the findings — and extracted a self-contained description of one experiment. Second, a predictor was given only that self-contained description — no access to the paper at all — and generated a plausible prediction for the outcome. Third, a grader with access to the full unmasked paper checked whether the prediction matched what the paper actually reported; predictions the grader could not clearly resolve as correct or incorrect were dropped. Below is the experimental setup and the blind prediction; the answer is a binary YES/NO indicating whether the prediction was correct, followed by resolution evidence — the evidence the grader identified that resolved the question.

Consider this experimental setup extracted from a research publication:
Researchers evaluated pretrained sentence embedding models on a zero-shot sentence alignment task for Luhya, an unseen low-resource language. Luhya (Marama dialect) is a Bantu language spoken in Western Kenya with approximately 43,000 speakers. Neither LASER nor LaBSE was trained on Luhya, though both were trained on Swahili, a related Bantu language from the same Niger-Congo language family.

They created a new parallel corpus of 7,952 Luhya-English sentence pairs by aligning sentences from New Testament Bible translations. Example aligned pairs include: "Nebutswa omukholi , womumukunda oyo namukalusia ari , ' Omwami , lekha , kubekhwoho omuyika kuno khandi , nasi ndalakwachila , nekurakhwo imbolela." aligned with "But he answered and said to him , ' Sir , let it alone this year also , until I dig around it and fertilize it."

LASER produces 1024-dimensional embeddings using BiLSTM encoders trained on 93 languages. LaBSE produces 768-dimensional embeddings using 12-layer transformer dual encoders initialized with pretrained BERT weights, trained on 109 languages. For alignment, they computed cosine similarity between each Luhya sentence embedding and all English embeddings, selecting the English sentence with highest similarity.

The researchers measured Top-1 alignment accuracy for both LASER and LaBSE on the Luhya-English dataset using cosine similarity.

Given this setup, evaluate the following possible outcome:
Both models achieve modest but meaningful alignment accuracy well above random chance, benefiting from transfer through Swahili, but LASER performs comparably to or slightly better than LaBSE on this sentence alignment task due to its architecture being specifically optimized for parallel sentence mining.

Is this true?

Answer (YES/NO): NO